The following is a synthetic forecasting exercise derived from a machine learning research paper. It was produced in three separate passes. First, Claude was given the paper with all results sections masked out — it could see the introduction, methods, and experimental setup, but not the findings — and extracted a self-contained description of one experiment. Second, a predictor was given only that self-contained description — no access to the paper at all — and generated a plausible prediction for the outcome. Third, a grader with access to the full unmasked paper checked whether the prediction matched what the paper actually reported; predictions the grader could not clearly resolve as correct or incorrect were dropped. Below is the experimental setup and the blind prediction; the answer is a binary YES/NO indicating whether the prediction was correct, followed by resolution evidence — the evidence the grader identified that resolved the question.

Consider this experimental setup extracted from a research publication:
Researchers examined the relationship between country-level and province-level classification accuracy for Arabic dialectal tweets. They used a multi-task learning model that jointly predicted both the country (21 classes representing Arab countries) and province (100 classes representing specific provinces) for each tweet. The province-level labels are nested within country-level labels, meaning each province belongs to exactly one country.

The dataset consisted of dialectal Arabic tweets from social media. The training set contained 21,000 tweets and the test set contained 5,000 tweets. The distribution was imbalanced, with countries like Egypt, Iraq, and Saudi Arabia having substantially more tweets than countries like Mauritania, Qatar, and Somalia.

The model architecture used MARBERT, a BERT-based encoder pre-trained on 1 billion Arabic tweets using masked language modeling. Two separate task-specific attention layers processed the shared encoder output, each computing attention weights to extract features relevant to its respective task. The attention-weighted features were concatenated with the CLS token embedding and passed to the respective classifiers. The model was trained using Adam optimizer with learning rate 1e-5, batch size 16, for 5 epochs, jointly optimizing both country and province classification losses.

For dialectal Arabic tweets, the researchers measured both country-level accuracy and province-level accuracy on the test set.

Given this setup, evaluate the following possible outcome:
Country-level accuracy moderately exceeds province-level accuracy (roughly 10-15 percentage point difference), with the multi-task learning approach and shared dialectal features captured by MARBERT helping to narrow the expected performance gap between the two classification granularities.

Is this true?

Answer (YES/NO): NO